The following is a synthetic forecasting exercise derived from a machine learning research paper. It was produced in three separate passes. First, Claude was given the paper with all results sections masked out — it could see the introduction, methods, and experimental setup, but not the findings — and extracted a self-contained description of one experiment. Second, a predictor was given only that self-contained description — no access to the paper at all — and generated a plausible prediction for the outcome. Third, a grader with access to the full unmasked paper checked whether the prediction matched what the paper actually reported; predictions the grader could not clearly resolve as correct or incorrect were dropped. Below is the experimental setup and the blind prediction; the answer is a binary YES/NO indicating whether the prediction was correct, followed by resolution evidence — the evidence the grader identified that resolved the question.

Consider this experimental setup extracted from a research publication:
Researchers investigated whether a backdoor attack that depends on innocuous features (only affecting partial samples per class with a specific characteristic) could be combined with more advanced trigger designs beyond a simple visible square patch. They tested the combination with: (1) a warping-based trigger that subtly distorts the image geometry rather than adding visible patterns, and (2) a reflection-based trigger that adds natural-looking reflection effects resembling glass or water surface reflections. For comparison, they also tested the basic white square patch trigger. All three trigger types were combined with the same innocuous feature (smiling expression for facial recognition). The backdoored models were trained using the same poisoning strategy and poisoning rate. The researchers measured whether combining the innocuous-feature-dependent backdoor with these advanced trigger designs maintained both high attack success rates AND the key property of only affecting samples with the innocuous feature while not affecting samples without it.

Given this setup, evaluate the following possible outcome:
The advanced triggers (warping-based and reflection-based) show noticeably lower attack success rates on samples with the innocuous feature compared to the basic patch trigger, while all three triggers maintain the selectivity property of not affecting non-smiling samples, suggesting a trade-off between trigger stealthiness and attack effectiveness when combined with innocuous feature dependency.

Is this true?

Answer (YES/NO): NO